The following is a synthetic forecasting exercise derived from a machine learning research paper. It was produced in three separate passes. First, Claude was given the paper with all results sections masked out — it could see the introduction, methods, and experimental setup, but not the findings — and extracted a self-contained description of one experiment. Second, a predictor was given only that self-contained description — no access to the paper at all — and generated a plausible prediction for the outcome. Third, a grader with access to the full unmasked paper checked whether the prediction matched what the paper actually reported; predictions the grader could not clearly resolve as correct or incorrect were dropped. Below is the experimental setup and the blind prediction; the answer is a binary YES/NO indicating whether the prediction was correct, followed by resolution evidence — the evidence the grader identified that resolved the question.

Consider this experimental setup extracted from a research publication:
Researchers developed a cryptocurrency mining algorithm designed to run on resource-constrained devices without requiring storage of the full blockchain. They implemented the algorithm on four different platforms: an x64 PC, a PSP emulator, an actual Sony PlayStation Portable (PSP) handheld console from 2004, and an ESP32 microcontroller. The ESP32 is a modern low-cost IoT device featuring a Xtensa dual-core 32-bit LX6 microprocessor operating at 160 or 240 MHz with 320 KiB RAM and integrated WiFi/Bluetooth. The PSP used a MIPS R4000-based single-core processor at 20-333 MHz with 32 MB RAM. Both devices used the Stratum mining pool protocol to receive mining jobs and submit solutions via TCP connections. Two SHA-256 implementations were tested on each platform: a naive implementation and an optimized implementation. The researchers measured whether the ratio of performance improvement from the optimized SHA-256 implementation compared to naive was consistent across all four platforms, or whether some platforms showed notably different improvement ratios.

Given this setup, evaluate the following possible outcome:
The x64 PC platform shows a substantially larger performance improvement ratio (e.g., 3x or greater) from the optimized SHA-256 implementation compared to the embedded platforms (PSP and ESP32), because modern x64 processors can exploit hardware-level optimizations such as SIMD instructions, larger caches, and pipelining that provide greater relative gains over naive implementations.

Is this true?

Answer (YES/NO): NO